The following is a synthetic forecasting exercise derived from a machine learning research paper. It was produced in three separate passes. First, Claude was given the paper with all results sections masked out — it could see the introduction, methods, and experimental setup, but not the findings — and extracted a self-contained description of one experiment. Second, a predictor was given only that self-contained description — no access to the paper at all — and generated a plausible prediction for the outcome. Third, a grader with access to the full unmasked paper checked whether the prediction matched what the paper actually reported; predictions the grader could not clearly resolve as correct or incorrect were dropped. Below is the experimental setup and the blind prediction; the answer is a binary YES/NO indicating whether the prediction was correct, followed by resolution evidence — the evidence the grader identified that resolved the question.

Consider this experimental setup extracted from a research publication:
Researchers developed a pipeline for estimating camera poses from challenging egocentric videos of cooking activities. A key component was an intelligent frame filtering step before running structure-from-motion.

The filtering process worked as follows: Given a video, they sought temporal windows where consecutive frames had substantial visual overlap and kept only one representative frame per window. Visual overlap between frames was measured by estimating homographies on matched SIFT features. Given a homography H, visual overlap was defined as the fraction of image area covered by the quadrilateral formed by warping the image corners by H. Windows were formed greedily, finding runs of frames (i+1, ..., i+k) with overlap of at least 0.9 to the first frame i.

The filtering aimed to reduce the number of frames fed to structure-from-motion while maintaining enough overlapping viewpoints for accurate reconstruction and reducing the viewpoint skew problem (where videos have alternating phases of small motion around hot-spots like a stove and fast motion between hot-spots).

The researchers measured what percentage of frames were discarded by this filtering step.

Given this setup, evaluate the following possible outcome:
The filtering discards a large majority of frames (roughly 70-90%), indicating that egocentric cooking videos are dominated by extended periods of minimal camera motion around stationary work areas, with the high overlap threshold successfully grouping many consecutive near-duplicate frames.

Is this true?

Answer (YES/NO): YES